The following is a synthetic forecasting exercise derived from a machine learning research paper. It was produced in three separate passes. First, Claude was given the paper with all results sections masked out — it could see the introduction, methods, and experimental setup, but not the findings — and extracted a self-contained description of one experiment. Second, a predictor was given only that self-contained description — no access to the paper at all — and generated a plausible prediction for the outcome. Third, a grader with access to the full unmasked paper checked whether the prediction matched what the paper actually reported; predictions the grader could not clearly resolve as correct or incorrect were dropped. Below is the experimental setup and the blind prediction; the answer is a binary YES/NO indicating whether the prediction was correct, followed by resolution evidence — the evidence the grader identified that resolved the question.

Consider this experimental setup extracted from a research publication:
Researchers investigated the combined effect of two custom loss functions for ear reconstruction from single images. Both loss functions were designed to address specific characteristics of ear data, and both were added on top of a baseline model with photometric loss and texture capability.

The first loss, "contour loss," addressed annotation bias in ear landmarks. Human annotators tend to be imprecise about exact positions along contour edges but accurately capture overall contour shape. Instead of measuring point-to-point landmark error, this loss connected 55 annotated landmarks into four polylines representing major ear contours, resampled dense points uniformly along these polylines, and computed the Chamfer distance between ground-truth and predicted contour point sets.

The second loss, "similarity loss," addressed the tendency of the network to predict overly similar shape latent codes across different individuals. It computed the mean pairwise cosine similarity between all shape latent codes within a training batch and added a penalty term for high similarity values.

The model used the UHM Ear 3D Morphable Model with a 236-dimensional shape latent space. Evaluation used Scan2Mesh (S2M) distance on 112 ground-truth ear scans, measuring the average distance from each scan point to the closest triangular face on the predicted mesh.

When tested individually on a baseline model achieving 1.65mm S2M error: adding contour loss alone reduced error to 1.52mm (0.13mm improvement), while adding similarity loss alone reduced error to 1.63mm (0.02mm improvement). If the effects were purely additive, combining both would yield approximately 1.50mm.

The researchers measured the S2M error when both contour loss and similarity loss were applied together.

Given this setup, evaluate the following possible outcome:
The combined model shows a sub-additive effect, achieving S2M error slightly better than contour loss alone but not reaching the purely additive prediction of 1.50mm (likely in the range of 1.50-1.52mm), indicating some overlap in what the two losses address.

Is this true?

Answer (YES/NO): NO